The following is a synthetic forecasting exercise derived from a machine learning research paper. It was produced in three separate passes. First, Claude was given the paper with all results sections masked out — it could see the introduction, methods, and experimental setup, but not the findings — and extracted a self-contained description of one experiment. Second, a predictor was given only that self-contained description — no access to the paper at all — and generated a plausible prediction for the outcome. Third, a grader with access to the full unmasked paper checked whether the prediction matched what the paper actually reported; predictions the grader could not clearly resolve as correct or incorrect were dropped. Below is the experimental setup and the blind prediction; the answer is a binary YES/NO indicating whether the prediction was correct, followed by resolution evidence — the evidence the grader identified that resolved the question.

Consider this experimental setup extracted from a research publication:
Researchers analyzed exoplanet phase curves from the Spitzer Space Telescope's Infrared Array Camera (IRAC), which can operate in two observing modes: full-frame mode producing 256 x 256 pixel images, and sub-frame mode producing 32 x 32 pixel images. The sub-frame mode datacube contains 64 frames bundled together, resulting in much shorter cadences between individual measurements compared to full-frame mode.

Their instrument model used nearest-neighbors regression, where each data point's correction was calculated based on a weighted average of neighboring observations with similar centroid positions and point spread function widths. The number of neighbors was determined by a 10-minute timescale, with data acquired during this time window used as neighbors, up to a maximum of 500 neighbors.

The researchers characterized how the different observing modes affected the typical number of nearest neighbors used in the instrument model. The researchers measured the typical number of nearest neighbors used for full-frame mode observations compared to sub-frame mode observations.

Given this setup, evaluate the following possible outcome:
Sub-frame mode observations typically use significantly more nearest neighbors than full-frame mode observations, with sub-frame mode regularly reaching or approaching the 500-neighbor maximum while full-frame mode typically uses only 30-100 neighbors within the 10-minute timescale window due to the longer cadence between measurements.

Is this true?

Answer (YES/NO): NO